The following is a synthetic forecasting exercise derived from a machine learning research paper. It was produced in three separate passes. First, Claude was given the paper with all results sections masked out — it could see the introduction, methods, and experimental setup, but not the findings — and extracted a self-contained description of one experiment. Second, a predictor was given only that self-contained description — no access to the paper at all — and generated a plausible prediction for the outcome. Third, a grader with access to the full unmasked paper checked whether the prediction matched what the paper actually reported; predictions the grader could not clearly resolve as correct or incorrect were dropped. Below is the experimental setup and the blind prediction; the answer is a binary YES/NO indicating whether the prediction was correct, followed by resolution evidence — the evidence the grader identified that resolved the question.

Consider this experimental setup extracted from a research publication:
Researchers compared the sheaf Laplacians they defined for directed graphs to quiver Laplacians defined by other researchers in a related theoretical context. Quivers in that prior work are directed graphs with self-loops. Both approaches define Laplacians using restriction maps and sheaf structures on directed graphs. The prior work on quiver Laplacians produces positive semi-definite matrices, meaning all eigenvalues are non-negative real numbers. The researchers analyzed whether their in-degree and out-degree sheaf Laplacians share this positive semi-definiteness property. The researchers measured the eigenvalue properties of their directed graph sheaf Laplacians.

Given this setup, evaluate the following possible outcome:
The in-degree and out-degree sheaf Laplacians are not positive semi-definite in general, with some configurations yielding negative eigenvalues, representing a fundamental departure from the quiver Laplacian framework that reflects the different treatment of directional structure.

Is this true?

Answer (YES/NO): NO